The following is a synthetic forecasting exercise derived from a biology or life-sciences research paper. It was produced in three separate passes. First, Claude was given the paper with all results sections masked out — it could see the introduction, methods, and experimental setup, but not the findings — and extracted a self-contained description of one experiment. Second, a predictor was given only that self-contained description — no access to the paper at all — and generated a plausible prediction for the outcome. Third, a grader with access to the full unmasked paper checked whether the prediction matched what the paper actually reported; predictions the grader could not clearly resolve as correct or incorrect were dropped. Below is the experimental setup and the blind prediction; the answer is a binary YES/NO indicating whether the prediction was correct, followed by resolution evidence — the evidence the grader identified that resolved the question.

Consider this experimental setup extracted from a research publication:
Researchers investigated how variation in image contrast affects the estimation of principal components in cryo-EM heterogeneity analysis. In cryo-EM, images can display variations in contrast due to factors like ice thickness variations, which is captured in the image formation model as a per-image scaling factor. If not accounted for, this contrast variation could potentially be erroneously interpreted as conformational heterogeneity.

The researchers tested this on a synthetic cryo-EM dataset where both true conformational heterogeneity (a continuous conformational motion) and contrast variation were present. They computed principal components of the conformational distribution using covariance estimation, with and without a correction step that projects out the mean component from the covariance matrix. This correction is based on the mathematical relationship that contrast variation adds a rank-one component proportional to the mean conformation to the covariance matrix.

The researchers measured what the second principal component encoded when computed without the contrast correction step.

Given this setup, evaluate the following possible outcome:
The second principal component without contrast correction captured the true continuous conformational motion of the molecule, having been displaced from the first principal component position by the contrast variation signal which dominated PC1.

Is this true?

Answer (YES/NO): NO